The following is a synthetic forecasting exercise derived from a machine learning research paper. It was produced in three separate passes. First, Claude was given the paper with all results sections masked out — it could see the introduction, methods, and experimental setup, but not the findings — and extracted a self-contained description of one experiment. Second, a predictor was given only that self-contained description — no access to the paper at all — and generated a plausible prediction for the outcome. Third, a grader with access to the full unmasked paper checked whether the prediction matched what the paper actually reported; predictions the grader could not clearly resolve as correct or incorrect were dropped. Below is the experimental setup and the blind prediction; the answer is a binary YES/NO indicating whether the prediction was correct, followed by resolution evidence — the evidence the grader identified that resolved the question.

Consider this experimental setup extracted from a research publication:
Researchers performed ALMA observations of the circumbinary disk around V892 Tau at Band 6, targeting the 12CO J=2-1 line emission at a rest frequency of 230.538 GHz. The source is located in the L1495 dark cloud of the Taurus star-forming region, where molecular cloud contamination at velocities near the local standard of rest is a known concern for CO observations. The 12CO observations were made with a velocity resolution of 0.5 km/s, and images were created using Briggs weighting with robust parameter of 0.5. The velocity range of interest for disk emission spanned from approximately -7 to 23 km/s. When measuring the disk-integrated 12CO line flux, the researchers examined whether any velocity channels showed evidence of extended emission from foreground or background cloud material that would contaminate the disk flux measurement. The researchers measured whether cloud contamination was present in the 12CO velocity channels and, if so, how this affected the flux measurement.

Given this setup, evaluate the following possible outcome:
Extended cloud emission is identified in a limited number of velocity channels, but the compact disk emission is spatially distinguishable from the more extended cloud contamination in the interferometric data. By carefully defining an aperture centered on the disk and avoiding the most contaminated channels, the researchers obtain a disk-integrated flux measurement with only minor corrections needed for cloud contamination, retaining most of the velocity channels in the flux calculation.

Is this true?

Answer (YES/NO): NO